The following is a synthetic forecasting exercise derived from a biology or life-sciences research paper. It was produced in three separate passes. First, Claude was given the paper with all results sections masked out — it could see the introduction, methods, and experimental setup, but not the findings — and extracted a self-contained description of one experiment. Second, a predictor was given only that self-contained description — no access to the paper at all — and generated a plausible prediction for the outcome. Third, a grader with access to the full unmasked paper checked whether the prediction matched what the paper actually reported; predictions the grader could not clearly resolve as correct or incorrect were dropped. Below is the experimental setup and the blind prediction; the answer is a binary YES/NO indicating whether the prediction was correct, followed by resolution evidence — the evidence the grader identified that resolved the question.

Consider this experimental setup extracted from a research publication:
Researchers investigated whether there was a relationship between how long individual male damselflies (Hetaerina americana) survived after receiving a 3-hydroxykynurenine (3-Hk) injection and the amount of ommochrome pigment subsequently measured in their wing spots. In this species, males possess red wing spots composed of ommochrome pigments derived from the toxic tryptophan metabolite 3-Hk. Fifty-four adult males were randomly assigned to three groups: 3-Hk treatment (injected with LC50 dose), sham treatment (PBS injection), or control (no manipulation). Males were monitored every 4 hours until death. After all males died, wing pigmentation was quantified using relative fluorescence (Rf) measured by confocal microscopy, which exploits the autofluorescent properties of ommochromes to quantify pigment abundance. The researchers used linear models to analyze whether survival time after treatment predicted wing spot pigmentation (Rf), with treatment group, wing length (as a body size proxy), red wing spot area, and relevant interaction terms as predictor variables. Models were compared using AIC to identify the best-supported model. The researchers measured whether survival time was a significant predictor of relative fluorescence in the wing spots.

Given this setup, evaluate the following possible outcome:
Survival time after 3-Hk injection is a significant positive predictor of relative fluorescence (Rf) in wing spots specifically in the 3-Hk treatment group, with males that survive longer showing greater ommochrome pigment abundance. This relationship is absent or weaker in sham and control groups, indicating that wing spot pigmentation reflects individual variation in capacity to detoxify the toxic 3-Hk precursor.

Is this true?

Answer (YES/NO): NO